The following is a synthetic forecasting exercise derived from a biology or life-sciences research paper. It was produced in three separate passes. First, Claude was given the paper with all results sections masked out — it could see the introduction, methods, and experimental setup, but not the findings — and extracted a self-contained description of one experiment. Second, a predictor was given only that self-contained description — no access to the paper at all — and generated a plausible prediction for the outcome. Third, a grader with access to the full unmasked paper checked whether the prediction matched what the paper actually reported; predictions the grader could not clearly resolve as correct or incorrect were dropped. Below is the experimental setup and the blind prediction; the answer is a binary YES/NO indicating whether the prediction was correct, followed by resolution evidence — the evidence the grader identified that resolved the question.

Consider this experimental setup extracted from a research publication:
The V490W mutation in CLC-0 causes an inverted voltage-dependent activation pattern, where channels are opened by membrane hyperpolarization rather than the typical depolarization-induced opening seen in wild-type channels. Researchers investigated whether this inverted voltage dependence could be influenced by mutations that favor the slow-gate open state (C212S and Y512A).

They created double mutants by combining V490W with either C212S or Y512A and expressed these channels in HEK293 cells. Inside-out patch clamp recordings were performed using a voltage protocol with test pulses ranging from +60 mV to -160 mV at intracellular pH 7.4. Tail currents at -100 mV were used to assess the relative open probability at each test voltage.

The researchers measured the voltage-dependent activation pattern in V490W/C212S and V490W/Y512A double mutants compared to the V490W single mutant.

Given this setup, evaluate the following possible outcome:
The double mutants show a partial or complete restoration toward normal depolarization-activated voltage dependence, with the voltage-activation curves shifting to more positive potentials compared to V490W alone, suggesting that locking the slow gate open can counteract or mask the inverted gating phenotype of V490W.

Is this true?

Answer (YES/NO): YES